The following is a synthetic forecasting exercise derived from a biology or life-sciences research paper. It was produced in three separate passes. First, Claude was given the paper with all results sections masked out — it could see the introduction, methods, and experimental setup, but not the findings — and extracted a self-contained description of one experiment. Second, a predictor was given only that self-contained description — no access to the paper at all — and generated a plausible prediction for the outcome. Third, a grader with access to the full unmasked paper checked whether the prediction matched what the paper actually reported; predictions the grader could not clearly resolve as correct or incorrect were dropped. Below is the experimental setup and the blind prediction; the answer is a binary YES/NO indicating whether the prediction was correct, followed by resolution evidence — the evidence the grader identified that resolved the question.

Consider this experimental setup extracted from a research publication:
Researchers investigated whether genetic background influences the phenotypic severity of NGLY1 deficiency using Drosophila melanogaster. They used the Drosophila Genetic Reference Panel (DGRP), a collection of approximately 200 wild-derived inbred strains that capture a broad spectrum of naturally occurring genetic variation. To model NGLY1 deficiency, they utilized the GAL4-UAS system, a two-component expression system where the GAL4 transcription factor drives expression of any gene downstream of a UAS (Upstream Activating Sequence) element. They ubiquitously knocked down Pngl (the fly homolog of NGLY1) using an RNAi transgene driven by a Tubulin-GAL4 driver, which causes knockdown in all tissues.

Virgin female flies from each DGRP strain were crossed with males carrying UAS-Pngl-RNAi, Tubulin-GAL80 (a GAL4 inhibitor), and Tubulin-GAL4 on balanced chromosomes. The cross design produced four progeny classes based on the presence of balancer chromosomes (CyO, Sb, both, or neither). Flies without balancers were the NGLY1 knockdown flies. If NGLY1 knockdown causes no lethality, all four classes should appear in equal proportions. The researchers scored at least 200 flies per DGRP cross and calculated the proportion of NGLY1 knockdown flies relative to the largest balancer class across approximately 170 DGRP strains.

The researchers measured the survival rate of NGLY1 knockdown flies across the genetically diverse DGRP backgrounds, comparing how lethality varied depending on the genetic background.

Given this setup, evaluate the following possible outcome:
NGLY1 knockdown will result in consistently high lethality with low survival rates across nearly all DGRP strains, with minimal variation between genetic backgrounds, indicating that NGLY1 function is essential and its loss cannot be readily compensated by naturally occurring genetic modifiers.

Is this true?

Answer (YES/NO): NO